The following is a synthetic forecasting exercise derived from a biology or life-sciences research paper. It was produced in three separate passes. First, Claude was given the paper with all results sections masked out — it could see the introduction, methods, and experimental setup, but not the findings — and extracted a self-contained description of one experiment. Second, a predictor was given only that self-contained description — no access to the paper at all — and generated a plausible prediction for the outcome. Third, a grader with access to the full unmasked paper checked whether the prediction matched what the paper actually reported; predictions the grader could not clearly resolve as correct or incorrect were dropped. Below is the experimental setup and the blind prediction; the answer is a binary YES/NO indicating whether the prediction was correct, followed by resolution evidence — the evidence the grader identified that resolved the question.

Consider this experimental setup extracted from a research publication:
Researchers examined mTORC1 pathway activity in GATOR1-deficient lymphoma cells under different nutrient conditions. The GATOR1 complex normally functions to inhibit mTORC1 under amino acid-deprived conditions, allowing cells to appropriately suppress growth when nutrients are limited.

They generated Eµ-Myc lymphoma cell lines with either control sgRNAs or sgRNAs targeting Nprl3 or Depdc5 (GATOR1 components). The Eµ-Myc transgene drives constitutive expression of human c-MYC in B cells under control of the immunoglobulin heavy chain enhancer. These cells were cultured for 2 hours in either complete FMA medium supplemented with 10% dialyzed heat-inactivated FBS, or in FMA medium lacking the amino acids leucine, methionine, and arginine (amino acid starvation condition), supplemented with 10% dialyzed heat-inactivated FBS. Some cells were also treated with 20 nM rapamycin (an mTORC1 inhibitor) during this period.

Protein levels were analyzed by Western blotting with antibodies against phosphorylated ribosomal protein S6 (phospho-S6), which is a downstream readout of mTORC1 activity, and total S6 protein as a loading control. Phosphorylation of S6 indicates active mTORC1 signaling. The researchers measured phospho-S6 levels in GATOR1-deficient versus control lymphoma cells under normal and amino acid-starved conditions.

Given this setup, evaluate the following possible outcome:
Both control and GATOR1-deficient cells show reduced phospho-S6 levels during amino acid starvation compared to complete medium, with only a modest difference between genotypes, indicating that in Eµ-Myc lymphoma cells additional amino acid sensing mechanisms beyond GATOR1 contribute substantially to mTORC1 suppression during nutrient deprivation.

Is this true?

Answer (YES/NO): NO